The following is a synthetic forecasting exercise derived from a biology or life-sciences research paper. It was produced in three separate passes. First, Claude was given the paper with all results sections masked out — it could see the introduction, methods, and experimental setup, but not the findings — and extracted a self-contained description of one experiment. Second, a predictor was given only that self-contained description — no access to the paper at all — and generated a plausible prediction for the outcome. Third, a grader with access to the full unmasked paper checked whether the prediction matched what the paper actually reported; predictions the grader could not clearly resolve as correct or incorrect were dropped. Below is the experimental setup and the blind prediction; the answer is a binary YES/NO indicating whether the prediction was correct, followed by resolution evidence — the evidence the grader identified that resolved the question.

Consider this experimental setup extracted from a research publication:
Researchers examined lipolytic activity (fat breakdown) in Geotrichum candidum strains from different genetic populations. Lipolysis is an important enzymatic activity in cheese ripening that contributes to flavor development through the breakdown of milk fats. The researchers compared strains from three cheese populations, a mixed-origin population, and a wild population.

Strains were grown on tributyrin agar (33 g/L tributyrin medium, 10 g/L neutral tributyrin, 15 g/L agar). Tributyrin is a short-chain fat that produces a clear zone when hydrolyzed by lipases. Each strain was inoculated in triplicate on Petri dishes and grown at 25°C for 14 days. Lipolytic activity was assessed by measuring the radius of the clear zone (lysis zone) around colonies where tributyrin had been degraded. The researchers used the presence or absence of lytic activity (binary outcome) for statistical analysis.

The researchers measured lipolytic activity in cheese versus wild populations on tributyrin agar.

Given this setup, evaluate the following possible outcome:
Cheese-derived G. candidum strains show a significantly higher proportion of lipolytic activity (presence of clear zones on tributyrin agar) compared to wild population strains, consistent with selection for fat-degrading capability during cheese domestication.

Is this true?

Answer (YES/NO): NO